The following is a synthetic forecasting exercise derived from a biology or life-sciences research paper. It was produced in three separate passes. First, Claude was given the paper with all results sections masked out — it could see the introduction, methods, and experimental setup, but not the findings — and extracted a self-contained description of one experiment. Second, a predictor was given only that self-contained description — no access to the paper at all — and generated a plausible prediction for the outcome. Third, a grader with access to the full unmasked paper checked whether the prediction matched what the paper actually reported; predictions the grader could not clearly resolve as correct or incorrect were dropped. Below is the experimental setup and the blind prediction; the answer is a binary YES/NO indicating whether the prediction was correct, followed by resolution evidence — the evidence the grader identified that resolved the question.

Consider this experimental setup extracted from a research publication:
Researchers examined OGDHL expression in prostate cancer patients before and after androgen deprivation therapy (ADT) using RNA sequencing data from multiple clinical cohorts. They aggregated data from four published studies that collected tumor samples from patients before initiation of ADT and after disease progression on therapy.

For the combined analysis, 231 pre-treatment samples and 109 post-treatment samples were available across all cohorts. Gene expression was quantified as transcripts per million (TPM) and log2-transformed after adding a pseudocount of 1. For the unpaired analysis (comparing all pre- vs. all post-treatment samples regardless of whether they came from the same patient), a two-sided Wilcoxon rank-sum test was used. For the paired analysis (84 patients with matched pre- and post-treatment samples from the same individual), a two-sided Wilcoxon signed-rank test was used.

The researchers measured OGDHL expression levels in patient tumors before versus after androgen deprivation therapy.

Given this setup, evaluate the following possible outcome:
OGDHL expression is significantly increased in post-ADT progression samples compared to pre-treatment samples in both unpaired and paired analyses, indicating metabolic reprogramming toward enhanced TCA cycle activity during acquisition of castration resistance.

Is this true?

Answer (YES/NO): NO